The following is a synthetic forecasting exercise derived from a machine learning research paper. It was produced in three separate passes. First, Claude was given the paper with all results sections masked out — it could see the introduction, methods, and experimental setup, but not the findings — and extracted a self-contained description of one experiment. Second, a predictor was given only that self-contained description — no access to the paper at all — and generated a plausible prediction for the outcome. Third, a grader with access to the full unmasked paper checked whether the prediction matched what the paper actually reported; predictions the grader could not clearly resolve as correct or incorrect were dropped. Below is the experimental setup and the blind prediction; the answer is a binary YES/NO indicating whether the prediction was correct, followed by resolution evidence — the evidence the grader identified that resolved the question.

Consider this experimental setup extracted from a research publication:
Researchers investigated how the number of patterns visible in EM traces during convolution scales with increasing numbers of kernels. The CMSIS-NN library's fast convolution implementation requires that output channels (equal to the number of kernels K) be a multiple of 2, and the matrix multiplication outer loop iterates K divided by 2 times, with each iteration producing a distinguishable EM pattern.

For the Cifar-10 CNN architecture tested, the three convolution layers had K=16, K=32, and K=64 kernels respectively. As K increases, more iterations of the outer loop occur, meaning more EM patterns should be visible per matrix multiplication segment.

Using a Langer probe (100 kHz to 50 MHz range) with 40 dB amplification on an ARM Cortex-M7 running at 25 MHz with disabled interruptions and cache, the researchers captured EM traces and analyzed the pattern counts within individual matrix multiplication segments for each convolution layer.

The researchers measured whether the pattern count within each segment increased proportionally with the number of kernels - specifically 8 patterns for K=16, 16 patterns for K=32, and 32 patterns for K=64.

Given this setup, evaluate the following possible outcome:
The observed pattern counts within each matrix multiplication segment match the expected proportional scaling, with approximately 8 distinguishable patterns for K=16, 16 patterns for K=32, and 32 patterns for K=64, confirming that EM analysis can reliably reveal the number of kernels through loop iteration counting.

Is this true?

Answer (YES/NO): YES